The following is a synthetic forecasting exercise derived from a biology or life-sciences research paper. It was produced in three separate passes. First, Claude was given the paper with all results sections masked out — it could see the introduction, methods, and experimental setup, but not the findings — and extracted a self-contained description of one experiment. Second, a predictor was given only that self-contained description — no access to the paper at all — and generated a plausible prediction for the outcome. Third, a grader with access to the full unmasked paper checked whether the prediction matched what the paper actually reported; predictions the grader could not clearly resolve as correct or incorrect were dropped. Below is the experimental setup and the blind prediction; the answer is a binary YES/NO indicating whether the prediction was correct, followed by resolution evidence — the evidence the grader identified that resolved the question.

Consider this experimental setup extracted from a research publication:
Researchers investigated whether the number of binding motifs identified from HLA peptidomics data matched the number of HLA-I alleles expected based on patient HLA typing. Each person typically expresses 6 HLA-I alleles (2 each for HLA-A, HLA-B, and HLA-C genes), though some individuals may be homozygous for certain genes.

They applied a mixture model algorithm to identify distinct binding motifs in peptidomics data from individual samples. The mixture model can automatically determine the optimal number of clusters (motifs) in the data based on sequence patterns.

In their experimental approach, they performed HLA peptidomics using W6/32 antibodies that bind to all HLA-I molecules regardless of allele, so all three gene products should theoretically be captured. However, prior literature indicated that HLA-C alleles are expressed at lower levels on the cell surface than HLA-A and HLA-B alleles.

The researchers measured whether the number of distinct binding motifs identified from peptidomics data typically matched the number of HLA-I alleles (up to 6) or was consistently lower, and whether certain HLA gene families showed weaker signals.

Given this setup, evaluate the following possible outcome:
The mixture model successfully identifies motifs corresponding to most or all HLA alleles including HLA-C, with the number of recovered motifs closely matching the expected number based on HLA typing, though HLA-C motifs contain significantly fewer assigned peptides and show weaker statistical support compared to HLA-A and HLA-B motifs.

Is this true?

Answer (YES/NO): NO